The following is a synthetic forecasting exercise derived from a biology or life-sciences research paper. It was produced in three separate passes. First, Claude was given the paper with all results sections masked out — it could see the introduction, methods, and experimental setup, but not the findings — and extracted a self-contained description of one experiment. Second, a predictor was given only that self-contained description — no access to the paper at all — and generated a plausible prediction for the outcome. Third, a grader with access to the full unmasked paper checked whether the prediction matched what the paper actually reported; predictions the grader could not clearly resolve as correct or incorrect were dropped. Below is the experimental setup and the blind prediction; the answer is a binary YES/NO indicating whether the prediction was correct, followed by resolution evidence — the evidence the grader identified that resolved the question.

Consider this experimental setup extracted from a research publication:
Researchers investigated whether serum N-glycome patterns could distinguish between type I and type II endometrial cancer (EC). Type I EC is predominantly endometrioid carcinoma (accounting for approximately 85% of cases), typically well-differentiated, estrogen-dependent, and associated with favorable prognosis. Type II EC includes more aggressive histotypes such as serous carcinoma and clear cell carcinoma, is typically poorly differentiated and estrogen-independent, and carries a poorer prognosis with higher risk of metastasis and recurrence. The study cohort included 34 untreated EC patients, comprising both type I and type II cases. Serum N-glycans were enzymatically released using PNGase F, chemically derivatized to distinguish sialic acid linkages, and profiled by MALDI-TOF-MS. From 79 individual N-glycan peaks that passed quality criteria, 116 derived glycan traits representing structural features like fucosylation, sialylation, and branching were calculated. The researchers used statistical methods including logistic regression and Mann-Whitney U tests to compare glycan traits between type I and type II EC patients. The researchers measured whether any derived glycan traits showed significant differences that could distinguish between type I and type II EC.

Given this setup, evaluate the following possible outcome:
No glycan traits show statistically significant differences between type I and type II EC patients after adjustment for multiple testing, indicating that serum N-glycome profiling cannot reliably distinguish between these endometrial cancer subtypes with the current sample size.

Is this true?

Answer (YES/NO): NO